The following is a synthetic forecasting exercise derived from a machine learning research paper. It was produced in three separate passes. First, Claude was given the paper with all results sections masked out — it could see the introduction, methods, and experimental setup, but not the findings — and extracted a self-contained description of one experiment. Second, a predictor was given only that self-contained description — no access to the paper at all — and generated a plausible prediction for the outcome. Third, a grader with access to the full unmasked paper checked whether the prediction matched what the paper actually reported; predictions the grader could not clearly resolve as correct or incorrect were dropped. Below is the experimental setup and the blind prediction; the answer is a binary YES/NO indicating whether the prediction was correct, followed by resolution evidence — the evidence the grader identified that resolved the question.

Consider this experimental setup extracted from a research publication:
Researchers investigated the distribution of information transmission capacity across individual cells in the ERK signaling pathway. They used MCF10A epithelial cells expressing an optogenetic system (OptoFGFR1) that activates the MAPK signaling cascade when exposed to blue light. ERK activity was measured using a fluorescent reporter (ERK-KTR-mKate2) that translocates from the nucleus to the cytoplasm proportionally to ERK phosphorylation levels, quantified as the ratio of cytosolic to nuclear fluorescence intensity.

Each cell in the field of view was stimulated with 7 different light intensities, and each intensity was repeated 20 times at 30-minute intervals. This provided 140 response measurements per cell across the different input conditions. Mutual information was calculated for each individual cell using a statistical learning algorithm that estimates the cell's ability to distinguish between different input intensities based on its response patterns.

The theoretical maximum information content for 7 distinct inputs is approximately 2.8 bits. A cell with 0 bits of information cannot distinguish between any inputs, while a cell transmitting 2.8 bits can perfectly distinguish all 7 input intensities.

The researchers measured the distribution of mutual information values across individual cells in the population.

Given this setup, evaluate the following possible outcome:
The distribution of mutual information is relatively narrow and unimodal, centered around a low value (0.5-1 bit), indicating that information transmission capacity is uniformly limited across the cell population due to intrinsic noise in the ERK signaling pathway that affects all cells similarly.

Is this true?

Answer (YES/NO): NO